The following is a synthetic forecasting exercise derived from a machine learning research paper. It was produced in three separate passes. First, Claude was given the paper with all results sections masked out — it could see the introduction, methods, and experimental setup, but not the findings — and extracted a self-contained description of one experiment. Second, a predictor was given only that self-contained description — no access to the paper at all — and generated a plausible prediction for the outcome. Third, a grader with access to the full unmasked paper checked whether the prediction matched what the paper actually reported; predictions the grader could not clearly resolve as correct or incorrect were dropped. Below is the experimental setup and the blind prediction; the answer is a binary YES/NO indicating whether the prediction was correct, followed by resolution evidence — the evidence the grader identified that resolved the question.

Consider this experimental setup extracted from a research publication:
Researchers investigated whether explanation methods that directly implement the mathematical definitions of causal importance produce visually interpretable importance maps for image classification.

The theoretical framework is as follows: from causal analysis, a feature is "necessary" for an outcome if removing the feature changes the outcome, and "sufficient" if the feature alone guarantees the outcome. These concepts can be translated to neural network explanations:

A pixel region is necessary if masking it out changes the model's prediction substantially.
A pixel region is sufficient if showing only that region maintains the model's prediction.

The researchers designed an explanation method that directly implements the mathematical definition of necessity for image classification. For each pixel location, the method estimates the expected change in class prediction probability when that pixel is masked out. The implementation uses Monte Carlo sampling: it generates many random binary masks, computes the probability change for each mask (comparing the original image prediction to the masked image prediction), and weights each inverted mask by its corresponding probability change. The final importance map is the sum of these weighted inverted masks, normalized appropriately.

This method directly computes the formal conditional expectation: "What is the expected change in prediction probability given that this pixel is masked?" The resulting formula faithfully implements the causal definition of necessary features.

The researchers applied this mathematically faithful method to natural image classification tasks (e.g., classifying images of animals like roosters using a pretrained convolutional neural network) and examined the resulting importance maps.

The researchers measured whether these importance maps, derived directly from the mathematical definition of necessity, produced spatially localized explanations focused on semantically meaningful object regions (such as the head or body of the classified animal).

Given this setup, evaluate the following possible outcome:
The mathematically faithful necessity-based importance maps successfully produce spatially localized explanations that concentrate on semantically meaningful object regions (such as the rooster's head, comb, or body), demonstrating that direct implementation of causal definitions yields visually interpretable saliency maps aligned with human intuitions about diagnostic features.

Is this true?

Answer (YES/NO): NO